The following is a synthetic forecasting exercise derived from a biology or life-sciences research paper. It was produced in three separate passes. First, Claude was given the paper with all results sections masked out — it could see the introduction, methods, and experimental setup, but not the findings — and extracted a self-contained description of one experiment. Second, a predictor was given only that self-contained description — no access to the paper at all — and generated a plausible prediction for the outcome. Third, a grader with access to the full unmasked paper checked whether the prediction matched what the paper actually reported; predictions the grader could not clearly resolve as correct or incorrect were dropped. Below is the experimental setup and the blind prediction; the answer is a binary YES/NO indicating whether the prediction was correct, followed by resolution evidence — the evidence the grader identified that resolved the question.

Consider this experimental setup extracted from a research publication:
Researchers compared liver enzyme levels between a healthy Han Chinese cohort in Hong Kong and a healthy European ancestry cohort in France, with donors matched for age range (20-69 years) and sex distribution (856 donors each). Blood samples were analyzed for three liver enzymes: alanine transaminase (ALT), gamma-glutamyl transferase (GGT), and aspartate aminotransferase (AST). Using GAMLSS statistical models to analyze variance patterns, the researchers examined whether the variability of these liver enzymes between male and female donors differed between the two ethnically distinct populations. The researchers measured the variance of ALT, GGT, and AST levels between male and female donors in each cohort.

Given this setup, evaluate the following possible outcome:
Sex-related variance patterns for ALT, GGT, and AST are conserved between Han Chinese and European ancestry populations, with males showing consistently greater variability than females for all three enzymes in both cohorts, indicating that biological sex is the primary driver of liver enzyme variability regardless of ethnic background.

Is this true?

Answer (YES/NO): NO